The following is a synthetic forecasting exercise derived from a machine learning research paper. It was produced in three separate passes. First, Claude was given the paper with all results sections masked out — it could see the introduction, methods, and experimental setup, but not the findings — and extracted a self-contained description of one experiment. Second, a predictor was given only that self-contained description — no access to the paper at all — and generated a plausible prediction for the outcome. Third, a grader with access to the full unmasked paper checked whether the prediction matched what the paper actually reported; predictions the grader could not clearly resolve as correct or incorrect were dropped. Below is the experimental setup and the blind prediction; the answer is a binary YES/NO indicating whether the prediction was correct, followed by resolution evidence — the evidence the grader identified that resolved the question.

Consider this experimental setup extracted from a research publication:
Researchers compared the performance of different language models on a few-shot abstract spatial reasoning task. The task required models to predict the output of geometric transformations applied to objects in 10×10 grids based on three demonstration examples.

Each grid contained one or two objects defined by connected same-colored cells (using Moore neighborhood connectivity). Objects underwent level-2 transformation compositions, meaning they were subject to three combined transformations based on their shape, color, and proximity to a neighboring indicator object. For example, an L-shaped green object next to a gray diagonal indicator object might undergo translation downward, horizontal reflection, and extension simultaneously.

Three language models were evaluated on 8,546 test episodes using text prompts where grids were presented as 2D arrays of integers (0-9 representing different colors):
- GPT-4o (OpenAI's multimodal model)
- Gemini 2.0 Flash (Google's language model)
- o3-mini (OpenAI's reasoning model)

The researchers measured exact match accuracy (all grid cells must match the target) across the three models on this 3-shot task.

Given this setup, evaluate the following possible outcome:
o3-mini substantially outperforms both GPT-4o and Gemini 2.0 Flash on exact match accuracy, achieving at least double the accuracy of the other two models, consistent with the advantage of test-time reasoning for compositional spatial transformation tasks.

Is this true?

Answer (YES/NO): YES